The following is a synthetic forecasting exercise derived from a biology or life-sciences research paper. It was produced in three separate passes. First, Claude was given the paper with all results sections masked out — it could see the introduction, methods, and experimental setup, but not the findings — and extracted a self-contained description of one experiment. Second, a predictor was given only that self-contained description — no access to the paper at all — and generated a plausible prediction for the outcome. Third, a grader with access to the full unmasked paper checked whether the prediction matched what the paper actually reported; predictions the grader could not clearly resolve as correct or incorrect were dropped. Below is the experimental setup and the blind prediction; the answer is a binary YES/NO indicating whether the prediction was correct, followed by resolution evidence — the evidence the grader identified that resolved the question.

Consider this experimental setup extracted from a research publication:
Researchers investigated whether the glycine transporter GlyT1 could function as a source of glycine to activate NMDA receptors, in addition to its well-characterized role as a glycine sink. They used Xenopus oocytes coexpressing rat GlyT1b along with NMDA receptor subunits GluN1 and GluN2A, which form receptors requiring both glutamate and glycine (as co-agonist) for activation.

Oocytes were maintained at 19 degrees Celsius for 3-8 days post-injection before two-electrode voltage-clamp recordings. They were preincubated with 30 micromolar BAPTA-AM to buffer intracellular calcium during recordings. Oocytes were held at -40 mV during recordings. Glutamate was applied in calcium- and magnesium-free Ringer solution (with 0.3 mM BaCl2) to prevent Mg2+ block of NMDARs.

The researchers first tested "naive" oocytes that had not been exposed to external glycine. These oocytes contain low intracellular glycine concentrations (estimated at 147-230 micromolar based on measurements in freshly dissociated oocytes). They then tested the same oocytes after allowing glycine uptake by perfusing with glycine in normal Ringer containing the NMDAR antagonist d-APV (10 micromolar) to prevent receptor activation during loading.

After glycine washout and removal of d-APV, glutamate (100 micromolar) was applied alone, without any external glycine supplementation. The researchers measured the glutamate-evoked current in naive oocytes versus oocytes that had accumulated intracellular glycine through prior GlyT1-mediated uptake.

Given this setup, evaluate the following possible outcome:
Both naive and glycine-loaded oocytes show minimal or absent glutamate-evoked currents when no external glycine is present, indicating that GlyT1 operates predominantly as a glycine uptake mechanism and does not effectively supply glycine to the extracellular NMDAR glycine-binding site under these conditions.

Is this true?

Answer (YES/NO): NO